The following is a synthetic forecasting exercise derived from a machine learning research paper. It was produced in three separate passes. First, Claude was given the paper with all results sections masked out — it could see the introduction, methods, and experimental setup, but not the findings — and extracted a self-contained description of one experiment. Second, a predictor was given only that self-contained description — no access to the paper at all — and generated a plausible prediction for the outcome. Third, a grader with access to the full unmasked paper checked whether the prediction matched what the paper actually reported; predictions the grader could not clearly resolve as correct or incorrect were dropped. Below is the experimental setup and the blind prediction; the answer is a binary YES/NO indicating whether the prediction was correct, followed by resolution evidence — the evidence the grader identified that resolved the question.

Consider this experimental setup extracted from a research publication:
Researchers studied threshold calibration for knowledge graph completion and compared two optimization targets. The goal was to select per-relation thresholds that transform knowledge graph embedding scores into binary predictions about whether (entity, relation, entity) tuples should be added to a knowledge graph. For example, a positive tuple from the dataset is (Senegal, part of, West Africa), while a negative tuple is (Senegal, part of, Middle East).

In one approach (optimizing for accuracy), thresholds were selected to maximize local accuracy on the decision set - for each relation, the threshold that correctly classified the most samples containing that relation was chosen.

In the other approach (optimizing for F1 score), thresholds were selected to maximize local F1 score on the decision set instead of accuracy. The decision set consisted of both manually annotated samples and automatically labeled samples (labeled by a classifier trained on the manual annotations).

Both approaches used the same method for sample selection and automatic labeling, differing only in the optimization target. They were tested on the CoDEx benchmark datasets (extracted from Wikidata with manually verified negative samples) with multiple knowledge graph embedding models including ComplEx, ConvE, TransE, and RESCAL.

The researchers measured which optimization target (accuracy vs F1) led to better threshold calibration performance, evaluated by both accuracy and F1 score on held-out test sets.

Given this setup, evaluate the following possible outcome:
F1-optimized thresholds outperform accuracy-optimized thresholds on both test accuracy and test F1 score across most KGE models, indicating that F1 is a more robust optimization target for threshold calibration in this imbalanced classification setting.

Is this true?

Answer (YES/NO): NO